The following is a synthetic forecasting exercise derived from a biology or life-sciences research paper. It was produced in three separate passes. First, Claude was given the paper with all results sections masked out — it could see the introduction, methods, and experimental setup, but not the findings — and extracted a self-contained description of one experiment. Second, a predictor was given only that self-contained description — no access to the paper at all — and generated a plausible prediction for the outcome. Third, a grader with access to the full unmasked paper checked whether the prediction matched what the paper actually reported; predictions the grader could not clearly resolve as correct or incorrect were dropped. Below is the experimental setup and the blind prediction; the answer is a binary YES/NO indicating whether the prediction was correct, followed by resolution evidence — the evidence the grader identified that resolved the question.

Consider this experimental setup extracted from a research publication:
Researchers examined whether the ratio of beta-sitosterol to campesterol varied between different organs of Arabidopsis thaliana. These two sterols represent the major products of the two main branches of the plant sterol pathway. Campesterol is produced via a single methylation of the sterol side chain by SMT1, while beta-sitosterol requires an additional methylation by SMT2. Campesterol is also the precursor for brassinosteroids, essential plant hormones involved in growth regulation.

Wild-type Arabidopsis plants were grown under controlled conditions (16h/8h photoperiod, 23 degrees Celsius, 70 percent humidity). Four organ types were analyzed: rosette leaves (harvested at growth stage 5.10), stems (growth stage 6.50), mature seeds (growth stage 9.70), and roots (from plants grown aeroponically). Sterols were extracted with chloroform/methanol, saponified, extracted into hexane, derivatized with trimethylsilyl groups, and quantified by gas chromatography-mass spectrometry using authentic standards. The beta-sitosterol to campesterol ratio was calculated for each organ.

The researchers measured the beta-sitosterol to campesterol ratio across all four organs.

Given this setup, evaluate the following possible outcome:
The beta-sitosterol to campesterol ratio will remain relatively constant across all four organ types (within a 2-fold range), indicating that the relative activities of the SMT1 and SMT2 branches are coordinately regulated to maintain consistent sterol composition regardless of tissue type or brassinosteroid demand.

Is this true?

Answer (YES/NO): NO